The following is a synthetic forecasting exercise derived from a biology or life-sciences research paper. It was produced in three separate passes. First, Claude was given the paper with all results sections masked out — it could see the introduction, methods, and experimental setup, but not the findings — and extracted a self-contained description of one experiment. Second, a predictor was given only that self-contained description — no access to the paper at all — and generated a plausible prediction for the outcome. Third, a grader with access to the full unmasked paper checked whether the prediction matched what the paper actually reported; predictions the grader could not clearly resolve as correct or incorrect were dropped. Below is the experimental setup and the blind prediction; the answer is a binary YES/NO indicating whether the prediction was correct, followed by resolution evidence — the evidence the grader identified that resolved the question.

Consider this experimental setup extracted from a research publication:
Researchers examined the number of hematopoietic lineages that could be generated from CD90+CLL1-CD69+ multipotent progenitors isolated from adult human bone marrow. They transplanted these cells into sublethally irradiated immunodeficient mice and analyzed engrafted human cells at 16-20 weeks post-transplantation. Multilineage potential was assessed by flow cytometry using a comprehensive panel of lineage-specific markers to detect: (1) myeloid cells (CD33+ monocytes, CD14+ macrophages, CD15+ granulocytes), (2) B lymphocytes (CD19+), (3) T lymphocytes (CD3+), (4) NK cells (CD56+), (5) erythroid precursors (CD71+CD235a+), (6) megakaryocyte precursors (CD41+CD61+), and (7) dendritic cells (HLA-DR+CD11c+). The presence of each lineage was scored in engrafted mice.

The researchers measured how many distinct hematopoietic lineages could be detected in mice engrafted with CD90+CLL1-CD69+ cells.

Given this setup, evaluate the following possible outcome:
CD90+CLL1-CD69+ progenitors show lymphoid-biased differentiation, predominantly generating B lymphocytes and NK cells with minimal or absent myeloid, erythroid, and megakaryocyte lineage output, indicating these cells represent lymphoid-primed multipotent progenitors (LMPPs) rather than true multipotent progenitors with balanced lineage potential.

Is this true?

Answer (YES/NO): NO